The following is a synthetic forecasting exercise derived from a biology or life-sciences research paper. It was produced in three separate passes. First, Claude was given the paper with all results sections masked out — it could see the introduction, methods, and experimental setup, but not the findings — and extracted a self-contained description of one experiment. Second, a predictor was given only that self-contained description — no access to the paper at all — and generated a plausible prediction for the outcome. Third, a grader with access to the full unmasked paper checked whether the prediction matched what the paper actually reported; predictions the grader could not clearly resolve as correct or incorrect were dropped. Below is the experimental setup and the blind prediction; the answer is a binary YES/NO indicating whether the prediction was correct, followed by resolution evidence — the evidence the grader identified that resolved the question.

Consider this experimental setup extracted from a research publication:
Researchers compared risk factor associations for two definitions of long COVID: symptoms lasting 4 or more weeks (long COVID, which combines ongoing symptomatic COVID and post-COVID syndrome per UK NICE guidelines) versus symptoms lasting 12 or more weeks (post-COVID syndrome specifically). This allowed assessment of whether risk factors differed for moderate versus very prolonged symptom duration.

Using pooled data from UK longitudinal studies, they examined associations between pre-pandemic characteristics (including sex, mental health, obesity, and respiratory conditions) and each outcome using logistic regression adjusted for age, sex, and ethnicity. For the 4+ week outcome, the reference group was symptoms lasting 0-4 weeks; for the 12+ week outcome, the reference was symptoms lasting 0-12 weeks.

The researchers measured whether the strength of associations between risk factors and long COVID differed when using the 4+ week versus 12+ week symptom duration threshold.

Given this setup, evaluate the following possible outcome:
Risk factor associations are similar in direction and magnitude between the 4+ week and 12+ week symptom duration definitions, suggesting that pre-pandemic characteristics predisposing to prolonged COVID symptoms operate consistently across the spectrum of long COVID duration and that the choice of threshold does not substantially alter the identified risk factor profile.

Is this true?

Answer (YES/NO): NO